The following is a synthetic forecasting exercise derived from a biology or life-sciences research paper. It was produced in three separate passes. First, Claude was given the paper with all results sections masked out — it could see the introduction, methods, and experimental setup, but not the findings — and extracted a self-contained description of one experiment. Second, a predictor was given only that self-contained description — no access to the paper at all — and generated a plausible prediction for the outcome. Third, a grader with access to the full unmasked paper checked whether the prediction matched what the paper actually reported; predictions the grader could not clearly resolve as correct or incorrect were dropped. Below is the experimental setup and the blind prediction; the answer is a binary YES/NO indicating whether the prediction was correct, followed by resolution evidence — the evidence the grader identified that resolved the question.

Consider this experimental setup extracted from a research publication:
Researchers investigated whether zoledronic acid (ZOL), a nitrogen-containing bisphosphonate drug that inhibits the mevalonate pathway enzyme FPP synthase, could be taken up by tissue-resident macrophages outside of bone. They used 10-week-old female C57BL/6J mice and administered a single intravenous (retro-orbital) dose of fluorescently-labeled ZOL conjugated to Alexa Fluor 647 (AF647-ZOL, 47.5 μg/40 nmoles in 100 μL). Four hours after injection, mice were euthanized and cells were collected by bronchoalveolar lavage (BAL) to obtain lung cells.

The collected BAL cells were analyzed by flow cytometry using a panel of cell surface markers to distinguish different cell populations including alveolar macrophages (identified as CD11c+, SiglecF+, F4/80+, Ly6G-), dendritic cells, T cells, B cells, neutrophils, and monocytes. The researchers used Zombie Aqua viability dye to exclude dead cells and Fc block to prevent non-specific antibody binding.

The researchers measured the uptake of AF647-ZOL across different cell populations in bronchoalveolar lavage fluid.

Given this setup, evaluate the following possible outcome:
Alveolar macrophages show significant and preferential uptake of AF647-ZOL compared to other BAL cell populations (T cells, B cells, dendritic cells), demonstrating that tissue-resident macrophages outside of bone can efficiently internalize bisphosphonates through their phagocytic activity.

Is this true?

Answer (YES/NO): YES